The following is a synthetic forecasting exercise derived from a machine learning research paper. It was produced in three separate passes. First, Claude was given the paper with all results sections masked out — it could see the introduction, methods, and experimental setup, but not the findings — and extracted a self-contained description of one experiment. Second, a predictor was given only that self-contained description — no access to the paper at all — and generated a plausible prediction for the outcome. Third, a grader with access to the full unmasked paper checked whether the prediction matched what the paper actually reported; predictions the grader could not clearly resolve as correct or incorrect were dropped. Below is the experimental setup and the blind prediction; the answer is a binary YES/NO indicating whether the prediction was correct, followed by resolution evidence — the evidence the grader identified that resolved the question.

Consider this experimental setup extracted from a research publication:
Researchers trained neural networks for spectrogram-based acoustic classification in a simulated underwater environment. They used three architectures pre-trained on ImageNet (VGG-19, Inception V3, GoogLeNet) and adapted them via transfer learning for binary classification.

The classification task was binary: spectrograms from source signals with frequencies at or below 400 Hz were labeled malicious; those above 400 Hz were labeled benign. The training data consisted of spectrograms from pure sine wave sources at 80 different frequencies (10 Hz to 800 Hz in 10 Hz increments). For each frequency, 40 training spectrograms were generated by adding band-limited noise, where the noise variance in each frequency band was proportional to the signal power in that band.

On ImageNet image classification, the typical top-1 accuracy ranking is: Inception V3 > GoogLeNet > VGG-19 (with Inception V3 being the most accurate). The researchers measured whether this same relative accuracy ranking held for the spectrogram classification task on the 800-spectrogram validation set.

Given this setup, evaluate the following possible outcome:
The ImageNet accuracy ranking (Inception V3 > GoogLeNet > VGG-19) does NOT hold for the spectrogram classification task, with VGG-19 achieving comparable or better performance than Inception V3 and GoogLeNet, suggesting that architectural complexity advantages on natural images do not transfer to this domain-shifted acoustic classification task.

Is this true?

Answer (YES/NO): NO